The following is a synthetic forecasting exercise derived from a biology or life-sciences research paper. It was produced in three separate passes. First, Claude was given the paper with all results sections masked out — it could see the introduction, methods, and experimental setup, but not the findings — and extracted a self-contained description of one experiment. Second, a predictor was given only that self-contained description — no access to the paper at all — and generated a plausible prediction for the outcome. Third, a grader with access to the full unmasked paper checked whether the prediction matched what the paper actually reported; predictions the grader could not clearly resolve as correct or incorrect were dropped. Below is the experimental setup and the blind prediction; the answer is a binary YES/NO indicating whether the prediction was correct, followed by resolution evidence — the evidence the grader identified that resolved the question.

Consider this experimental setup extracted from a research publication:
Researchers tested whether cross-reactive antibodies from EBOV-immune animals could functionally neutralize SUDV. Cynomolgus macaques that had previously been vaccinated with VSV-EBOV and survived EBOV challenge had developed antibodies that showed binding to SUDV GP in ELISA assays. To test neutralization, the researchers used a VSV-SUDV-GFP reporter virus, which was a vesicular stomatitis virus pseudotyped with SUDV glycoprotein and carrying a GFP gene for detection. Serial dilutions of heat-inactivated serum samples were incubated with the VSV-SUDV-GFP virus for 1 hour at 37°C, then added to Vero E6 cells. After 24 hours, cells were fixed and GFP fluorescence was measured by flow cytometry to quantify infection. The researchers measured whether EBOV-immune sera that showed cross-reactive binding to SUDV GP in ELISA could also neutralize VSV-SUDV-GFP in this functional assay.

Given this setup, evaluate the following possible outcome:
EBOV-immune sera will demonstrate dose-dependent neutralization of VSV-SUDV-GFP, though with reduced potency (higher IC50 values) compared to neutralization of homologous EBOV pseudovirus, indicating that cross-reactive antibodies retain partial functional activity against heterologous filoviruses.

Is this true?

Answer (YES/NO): NO